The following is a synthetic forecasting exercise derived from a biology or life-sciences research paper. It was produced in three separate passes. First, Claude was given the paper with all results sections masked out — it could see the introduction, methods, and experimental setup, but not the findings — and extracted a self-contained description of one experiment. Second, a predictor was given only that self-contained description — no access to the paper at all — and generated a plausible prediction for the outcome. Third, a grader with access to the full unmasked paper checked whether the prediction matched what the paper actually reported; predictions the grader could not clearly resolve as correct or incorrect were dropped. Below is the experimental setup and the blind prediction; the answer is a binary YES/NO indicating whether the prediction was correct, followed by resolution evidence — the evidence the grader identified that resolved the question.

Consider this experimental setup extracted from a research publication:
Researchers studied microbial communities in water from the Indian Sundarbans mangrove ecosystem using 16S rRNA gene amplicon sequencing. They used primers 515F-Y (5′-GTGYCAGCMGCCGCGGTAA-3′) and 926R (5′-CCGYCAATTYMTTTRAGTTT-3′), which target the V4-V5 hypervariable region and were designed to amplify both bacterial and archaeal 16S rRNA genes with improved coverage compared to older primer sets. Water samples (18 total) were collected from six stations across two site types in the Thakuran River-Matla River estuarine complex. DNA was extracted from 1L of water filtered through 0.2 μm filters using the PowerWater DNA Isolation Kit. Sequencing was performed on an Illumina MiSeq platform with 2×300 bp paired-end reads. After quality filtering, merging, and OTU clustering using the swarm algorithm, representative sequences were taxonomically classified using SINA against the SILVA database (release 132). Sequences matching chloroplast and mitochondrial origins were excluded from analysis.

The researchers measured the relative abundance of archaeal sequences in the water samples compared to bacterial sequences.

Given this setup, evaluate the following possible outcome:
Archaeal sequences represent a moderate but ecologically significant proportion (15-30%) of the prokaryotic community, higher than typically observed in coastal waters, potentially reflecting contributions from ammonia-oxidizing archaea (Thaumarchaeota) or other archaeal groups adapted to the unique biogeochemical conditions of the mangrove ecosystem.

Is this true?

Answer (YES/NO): NO